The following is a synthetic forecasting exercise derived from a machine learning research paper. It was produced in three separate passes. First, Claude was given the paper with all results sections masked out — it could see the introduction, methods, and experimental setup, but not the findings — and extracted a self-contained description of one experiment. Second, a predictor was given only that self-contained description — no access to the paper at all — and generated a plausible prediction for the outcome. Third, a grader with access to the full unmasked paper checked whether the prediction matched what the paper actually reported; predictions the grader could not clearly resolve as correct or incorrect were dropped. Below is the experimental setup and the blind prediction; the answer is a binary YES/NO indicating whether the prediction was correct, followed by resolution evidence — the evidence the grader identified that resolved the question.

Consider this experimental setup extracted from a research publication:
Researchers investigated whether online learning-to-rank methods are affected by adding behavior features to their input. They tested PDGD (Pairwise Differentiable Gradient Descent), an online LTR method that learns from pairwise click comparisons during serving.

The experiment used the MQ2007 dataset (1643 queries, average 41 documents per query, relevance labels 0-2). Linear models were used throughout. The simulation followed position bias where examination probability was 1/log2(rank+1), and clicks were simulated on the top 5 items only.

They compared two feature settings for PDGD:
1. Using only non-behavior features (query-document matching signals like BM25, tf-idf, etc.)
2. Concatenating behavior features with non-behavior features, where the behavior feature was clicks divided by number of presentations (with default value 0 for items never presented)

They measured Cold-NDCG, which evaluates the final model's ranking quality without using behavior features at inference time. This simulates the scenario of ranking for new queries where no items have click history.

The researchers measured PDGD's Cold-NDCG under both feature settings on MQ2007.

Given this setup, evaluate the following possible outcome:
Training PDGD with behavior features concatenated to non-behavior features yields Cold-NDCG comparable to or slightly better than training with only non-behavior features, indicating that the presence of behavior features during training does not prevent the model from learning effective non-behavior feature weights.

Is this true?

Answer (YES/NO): NO